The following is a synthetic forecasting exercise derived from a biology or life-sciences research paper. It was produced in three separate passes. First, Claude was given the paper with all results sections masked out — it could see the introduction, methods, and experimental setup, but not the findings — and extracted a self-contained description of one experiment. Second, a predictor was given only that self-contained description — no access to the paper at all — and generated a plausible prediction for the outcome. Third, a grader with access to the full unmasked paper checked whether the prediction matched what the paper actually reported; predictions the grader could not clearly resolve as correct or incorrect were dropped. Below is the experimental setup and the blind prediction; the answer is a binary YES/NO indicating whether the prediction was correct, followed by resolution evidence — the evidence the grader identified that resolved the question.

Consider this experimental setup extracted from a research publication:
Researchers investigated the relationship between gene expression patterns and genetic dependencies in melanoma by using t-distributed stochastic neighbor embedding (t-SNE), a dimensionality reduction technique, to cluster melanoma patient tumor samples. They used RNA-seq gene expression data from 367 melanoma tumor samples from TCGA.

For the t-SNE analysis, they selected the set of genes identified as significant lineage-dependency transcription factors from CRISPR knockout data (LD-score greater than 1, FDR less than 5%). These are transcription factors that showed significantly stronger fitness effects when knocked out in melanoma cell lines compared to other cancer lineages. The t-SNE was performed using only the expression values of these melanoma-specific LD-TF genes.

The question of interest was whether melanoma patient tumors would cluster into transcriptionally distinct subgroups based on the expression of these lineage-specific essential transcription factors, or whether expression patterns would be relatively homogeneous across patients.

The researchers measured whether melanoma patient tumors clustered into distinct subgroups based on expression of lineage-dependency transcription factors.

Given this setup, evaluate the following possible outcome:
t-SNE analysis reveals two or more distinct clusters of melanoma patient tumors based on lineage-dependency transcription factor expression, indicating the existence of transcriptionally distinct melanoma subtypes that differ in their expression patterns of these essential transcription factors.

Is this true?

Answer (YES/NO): YES